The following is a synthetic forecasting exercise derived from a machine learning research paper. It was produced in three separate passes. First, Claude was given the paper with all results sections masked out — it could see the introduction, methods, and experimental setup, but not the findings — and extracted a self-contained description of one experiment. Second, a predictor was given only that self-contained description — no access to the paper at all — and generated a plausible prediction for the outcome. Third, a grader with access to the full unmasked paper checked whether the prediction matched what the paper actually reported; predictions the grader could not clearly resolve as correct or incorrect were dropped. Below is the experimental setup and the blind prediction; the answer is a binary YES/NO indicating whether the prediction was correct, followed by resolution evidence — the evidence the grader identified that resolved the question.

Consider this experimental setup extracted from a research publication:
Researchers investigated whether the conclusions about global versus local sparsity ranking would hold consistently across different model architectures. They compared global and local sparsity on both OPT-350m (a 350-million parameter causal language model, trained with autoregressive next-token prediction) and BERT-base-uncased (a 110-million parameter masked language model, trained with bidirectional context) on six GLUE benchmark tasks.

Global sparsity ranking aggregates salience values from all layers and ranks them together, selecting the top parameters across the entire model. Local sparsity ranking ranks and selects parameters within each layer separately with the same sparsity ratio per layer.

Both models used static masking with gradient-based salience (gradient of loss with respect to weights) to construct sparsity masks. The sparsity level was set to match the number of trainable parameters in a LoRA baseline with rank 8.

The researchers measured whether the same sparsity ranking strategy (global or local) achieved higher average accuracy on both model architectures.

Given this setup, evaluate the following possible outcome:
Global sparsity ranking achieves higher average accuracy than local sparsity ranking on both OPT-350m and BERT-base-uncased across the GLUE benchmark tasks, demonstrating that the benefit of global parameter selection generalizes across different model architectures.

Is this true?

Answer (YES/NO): NO